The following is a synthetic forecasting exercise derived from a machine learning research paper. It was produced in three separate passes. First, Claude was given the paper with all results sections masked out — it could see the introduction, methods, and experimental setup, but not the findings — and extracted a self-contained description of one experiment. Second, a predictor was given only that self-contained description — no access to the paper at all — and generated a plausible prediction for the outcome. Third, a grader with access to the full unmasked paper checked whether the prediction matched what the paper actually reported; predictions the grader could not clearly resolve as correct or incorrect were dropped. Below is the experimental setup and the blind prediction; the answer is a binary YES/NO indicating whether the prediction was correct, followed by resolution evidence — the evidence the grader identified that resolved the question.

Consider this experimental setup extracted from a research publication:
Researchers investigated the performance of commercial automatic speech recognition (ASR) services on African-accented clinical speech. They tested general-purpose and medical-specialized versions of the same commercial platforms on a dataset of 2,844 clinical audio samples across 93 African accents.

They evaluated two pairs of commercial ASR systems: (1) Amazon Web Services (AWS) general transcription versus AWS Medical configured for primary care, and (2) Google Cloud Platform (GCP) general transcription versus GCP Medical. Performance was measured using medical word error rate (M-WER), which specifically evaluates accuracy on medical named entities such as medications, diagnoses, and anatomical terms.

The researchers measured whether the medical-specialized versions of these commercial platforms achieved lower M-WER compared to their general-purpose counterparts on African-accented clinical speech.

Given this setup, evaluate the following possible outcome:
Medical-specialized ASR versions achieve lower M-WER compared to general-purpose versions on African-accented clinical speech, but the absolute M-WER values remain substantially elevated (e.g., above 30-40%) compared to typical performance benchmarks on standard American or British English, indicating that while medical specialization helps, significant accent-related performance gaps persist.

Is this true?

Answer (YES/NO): YES